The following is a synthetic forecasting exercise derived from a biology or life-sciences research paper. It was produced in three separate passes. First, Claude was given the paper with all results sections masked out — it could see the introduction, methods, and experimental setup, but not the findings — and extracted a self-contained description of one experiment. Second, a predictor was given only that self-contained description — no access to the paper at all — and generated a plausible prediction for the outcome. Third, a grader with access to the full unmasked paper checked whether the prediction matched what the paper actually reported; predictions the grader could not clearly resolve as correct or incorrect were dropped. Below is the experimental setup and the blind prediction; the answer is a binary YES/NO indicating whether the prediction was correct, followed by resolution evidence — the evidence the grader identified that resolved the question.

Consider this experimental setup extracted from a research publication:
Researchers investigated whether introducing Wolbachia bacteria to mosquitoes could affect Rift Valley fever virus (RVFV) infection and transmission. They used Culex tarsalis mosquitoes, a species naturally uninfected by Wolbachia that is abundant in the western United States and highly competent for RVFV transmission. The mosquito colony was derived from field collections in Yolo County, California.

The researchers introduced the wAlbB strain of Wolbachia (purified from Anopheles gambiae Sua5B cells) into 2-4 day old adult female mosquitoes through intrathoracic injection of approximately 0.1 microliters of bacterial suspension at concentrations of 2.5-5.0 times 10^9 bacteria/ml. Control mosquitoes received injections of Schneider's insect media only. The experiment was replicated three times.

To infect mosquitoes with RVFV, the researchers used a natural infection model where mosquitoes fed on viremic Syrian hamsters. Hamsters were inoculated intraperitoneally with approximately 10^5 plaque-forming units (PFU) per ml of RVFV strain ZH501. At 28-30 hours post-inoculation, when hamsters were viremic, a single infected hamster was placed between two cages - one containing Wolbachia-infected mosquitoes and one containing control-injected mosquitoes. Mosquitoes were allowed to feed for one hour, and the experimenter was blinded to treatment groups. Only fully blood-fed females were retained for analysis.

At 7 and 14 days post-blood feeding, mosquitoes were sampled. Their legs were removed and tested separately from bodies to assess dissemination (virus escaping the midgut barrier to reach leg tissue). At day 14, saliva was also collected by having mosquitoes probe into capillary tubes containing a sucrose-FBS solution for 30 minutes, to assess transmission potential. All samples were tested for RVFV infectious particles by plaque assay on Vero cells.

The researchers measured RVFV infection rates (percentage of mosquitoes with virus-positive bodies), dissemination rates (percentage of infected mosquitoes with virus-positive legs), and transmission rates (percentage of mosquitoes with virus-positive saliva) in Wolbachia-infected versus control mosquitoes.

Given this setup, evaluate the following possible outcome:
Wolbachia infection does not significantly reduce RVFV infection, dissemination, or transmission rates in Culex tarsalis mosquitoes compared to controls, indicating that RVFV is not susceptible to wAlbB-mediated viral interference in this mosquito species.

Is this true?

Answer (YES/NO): YES